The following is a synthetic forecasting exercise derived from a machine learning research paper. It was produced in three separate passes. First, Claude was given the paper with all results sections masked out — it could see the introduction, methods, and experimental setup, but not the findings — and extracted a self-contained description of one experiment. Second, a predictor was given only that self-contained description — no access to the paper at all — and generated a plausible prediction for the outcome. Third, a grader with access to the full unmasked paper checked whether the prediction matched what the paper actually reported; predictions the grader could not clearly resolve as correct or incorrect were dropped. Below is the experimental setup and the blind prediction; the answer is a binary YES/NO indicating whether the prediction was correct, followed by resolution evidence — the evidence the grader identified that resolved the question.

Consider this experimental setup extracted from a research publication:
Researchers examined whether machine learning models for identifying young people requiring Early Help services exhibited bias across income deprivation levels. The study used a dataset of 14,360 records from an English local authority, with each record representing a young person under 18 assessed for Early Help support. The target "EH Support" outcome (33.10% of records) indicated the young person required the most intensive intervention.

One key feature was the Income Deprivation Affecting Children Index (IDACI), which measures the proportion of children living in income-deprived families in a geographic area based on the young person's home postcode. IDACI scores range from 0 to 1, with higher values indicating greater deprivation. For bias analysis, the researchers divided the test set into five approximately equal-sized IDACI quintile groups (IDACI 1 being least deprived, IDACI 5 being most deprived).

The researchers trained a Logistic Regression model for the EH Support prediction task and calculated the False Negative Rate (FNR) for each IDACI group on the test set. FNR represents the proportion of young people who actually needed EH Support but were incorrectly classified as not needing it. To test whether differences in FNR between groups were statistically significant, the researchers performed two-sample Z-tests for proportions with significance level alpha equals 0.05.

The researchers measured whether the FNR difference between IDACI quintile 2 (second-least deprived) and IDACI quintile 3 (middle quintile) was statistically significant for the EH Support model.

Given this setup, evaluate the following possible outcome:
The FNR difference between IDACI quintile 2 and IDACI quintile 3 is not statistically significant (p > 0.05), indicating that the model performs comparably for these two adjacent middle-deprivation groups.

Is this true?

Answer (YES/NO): NO